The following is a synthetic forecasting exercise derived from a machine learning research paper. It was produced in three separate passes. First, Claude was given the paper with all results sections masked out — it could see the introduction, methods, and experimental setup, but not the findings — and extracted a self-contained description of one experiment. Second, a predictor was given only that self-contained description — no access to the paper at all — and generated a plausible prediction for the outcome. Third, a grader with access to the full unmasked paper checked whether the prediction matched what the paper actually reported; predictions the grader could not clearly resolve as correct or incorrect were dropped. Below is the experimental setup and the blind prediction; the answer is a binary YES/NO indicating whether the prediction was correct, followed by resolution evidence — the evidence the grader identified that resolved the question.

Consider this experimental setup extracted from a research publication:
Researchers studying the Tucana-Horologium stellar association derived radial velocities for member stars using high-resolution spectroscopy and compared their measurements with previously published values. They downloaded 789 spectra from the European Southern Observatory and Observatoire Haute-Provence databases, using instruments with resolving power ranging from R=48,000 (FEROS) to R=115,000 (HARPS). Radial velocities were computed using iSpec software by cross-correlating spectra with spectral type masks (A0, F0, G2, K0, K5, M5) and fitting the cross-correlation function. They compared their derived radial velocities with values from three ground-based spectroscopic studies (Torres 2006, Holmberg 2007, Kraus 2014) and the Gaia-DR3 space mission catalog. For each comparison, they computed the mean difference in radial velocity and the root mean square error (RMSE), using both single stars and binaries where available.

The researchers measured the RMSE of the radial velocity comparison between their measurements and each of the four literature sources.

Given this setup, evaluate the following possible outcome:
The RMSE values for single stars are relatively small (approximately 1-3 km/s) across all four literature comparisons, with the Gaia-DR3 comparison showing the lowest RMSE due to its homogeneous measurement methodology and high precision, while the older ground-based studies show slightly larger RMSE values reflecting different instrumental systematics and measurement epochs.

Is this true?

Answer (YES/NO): NO